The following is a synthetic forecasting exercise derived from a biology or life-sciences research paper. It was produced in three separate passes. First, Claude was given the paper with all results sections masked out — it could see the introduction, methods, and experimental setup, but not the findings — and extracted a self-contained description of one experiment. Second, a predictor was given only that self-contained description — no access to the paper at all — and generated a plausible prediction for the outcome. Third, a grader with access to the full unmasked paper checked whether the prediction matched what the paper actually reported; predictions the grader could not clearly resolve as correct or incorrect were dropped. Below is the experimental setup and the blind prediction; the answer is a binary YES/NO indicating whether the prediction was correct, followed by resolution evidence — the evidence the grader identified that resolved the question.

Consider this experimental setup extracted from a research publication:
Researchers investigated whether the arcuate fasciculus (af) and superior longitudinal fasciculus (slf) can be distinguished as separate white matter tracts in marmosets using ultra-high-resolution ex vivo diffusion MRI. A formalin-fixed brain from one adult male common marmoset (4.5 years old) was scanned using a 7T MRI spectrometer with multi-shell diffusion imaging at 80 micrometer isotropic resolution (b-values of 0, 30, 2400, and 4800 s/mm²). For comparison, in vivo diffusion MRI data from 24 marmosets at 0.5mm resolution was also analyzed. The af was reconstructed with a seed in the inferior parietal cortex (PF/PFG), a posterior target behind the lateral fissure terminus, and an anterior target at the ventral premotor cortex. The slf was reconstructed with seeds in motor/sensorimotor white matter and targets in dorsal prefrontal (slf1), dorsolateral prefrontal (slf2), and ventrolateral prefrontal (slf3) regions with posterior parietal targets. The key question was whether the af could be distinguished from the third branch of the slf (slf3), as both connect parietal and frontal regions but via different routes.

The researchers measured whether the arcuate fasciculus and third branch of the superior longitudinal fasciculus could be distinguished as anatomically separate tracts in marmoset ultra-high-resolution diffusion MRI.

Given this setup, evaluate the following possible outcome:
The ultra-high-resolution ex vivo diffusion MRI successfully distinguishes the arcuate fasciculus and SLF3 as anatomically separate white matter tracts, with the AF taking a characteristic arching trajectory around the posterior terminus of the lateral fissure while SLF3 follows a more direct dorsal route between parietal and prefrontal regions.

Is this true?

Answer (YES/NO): YES